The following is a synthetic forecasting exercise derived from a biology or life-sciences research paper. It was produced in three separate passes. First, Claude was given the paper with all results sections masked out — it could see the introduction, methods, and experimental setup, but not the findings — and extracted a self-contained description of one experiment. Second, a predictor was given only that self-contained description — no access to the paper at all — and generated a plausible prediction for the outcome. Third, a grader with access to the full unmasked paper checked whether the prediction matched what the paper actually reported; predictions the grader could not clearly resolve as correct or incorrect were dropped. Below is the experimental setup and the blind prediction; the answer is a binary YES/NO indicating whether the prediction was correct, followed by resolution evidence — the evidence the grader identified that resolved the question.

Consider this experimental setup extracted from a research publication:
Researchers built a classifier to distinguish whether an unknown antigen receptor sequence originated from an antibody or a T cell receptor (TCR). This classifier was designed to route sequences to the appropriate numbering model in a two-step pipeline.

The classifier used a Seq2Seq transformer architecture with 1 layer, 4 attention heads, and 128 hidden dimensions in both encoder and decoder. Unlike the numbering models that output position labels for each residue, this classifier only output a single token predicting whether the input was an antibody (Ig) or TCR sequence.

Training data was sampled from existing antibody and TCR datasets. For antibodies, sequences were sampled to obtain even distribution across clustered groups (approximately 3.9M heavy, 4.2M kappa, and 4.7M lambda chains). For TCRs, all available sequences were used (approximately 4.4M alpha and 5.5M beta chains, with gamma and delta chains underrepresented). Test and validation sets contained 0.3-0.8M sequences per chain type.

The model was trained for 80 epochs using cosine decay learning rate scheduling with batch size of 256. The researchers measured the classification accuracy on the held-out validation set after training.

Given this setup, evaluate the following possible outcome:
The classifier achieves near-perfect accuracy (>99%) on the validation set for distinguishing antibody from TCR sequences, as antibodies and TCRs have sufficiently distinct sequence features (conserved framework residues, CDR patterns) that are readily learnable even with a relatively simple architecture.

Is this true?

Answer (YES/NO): YES